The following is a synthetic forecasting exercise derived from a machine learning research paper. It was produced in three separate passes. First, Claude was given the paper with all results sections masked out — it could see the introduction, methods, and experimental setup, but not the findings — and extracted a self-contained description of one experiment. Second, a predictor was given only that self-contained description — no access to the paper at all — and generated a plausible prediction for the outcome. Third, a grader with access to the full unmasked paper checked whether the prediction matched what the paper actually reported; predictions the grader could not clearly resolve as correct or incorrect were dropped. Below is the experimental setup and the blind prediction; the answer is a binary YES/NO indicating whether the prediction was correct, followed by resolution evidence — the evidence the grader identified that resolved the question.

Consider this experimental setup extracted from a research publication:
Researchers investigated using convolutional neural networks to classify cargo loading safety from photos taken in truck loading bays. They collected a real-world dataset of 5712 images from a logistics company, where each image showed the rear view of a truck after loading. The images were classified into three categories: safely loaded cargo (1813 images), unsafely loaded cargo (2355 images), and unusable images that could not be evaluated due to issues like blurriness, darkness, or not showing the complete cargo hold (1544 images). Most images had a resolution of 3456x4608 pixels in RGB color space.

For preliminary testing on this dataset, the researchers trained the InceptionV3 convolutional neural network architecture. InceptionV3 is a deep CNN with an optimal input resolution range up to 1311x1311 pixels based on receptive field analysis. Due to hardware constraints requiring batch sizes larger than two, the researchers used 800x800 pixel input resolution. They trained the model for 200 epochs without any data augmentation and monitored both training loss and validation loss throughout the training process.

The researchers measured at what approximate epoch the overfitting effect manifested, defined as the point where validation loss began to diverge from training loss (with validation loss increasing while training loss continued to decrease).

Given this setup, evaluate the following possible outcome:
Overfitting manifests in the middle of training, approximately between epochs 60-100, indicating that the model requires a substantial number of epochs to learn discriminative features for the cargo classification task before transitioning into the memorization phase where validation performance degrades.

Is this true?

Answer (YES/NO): NO